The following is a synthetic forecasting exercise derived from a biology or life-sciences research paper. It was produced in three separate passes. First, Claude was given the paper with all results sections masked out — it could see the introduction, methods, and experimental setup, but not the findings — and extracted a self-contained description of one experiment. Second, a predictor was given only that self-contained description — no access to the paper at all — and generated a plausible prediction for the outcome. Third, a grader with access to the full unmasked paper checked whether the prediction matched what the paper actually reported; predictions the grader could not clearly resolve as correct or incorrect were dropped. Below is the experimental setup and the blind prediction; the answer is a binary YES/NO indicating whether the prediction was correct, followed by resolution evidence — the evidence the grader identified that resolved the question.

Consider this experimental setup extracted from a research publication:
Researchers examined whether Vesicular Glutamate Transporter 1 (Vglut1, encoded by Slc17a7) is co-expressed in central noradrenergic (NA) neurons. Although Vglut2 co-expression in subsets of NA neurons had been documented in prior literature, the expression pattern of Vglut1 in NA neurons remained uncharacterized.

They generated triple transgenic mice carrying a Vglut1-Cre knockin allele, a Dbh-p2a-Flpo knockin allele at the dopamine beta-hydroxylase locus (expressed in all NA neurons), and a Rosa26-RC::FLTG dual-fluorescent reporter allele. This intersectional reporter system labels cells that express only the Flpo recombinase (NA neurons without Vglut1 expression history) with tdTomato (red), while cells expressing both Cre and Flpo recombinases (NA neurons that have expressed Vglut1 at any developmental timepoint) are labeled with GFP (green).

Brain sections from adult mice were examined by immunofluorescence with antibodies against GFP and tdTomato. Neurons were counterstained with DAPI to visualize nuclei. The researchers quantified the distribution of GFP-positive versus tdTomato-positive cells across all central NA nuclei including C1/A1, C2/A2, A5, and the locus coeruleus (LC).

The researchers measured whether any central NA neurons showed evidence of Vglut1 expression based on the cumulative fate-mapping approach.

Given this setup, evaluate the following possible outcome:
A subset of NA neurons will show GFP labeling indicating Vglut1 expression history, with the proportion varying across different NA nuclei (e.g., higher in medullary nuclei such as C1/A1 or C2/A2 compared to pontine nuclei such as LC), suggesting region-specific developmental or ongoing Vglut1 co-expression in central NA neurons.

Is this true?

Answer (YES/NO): NO